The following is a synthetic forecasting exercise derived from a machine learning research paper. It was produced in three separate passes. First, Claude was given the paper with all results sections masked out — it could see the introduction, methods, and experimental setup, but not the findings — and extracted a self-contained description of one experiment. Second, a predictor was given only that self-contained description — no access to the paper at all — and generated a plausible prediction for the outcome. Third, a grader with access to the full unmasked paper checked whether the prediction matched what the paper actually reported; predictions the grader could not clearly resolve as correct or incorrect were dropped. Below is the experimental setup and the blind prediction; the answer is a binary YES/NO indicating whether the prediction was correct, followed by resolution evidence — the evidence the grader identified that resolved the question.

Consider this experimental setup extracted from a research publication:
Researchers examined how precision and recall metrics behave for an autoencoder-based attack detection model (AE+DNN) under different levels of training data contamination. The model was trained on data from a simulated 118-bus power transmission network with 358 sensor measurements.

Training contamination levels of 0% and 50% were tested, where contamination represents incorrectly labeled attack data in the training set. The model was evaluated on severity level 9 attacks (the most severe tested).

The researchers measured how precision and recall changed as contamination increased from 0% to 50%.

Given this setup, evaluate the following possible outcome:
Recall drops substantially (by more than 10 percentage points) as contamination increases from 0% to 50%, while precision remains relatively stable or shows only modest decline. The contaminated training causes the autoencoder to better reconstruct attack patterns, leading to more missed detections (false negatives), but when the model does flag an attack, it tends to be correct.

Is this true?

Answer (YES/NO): NO